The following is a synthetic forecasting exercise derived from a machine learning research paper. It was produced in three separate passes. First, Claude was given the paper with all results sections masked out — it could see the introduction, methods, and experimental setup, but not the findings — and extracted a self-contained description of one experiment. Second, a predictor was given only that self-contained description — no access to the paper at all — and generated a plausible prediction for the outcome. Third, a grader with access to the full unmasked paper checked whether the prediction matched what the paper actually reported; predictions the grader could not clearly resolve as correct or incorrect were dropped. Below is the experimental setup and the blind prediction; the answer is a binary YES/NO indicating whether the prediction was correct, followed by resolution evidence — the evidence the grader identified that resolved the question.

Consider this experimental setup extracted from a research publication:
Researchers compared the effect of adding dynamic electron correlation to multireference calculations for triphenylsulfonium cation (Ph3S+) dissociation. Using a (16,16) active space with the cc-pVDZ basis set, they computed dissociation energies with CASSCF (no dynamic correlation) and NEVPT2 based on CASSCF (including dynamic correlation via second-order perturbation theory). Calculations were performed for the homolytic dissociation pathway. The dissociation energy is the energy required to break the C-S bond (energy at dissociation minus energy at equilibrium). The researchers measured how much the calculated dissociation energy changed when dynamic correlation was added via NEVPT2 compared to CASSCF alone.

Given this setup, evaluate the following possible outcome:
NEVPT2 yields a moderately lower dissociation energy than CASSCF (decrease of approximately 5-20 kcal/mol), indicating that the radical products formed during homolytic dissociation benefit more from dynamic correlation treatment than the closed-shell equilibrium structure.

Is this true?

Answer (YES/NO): NO